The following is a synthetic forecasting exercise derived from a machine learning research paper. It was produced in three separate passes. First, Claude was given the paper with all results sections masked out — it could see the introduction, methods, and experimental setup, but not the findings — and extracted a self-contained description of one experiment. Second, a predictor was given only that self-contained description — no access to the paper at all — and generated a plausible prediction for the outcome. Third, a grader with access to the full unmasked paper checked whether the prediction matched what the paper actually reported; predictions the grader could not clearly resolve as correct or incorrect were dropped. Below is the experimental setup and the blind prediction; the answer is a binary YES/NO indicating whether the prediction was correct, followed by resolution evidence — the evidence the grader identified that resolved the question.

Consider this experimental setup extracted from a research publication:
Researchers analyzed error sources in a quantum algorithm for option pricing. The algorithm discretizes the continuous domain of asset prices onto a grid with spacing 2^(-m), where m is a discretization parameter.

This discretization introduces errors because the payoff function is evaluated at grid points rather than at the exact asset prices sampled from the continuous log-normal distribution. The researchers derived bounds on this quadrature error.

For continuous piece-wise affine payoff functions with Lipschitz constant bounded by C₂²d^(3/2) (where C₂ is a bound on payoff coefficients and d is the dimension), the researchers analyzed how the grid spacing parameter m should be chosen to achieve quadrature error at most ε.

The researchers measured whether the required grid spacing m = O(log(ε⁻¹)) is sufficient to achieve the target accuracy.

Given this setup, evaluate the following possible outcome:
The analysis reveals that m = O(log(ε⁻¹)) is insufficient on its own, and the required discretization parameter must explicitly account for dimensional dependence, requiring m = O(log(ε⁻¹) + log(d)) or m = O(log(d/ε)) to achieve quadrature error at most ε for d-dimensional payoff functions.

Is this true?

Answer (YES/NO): YES